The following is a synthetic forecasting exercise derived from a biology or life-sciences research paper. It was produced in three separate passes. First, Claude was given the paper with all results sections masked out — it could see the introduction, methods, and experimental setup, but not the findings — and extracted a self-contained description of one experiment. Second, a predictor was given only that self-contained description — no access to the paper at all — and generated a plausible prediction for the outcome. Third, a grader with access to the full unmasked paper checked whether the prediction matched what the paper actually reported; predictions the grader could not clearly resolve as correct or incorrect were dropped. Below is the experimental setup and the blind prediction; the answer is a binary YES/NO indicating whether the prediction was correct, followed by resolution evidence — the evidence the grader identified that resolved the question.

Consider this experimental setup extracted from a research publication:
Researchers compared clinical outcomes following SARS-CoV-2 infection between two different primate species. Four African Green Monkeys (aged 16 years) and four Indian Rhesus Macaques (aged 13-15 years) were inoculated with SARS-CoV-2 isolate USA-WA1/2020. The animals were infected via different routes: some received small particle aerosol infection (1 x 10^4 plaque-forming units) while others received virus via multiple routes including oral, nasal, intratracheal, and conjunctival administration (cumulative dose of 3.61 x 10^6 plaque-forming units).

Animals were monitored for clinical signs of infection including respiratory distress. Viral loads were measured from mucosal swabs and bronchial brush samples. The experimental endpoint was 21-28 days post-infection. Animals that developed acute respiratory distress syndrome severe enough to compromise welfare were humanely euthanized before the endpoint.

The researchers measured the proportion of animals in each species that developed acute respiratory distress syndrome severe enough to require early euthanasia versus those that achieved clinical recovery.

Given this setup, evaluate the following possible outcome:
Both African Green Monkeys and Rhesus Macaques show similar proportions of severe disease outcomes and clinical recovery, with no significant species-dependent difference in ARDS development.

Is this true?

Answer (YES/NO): NO